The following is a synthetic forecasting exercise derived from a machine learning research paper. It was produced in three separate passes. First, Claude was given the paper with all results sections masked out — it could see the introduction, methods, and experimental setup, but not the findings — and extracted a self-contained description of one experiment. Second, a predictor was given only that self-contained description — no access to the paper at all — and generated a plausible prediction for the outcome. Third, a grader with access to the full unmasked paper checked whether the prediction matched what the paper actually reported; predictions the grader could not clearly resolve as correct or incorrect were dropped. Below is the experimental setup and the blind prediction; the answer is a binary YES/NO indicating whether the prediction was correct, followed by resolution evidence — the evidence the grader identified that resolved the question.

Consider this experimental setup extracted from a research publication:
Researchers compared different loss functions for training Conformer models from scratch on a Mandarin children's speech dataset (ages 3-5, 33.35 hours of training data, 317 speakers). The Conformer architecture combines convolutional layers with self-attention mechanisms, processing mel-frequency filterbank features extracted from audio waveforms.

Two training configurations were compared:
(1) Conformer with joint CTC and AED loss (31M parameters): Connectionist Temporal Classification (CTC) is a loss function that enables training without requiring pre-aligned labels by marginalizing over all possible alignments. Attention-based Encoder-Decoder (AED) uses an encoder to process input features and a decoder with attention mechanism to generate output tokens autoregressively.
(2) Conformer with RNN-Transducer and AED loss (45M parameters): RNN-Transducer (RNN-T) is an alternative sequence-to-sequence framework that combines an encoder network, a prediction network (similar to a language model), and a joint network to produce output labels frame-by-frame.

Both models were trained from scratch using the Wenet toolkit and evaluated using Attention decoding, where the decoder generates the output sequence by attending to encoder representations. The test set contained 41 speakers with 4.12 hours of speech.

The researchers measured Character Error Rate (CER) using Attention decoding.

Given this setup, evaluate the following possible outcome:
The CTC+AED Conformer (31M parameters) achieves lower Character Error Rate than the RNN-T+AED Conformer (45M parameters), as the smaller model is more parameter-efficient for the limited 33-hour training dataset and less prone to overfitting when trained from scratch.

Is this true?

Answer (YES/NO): YES